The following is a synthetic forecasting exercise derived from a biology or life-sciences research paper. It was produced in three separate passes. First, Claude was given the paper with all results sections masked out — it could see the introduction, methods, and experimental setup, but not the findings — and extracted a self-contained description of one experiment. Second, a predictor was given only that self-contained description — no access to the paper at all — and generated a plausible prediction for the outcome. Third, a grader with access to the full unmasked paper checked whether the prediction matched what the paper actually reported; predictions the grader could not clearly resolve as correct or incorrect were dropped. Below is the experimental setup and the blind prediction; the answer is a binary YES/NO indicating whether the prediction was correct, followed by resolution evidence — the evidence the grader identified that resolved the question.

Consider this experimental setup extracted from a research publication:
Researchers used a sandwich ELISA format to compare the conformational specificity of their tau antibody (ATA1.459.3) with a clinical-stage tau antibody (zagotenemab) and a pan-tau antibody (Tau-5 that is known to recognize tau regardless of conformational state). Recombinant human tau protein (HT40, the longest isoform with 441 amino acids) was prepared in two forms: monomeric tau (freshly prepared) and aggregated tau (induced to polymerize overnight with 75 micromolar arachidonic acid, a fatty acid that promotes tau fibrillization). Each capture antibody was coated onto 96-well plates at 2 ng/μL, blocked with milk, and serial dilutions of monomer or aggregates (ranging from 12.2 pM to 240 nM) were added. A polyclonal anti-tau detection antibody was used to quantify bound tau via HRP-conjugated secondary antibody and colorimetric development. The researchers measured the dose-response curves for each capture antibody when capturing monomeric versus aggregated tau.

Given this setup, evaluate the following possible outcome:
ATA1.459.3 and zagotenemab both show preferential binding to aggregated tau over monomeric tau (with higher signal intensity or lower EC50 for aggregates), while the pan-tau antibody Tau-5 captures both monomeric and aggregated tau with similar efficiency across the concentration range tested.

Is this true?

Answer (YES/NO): YES